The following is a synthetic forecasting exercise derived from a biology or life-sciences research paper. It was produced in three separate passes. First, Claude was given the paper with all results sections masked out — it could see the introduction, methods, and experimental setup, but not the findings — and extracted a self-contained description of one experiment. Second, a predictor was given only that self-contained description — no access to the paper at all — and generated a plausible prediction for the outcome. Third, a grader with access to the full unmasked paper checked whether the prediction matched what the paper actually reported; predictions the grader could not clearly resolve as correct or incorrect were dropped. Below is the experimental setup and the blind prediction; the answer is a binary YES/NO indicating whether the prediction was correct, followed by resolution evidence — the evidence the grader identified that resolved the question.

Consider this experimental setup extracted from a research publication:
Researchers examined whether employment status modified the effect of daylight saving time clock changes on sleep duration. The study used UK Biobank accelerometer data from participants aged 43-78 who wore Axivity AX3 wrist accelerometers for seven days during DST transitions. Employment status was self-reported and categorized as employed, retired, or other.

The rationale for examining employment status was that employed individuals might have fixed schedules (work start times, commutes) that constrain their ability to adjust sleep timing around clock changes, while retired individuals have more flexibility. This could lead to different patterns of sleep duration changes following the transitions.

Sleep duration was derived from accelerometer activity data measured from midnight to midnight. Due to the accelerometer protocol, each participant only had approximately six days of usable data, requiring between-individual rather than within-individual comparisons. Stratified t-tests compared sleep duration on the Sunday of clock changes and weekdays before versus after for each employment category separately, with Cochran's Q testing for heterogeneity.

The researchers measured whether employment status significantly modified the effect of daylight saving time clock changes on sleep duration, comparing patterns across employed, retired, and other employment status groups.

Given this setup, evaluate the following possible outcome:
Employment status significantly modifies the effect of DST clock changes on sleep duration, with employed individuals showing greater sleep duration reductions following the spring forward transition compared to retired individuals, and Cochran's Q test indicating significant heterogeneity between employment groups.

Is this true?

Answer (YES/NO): NO